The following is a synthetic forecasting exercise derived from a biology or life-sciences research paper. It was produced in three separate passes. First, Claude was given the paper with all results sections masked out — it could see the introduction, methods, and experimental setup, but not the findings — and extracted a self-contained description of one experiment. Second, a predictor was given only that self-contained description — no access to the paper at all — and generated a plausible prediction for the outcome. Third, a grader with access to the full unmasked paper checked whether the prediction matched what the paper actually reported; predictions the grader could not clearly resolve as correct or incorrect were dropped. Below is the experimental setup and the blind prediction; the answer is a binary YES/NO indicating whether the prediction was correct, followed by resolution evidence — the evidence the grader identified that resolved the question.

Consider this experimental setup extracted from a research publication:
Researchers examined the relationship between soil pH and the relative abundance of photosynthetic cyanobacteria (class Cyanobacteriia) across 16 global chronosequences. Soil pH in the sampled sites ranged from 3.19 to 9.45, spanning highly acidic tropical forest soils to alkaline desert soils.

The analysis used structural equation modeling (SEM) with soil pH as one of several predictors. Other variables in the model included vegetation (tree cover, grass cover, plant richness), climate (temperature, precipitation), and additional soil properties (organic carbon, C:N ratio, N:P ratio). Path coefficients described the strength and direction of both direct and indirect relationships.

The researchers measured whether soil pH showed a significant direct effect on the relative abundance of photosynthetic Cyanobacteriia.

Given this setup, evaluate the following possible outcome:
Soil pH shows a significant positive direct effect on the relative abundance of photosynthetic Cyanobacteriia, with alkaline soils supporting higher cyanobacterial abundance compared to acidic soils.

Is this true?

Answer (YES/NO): YES